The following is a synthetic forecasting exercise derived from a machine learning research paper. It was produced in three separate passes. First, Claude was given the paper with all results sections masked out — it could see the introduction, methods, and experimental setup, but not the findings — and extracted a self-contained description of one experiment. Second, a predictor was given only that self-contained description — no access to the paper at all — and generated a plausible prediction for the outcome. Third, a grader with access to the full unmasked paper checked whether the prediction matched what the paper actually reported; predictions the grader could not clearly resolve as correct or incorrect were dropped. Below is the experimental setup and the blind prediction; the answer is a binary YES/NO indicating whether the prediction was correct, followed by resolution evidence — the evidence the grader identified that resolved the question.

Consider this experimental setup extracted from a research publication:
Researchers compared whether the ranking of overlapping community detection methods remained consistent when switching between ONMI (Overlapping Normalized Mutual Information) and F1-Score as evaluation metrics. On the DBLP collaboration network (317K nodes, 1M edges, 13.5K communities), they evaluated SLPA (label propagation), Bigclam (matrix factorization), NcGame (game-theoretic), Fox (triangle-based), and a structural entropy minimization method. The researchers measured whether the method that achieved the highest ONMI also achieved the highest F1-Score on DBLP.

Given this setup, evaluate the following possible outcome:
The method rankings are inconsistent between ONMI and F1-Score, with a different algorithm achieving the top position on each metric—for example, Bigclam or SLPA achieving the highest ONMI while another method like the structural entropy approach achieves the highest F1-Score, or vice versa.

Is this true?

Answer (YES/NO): NO